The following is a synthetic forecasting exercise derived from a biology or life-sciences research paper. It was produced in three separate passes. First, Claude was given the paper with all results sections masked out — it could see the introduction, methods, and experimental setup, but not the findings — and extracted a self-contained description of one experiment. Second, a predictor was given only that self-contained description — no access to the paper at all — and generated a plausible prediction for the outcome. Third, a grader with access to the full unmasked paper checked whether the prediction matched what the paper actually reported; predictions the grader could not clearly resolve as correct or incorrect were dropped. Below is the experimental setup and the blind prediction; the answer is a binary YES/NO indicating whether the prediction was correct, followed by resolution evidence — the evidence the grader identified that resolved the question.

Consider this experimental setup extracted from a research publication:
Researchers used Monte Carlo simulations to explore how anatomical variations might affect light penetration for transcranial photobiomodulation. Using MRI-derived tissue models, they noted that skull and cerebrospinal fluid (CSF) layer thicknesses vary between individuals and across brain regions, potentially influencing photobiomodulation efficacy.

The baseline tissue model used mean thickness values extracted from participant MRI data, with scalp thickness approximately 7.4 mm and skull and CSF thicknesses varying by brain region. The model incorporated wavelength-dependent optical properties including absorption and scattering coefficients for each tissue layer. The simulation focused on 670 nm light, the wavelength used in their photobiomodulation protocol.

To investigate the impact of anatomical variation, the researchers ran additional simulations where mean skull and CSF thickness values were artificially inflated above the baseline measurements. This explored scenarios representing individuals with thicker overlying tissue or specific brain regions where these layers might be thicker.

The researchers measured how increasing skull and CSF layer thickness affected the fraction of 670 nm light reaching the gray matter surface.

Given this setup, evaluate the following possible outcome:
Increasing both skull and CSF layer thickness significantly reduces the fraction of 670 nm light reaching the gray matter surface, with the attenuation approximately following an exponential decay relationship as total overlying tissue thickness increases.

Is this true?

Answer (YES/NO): NO